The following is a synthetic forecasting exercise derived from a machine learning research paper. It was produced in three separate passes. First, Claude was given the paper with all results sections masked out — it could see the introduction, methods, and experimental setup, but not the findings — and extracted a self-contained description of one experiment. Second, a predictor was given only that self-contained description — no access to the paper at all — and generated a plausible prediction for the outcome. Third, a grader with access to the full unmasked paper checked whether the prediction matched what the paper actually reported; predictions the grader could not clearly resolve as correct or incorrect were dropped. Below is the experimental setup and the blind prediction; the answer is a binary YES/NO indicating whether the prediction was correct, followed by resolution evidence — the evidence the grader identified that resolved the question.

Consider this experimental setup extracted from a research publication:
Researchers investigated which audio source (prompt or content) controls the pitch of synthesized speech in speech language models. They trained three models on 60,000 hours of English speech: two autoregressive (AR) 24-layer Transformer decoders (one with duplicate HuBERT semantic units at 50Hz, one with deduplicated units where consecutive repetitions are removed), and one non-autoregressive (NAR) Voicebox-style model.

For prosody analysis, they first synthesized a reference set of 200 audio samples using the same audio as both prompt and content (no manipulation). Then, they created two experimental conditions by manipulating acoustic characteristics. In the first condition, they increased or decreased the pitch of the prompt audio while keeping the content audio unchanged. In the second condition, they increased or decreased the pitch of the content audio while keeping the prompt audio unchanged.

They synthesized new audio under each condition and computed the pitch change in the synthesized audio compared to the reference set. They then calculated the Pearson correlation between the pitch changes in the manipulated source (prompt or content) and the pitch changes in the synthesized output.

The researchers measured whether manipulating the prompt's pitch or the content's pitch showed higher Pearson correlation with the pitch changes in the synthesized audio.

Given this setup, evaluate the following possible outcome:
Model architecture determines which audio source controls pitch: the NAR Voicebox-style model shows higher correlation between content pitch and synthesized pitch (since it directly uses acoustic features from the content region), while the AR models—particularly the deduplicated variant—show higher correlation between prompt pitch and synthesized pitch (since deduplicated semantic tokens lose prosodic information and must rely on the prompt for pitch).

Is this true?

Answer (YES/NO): NO